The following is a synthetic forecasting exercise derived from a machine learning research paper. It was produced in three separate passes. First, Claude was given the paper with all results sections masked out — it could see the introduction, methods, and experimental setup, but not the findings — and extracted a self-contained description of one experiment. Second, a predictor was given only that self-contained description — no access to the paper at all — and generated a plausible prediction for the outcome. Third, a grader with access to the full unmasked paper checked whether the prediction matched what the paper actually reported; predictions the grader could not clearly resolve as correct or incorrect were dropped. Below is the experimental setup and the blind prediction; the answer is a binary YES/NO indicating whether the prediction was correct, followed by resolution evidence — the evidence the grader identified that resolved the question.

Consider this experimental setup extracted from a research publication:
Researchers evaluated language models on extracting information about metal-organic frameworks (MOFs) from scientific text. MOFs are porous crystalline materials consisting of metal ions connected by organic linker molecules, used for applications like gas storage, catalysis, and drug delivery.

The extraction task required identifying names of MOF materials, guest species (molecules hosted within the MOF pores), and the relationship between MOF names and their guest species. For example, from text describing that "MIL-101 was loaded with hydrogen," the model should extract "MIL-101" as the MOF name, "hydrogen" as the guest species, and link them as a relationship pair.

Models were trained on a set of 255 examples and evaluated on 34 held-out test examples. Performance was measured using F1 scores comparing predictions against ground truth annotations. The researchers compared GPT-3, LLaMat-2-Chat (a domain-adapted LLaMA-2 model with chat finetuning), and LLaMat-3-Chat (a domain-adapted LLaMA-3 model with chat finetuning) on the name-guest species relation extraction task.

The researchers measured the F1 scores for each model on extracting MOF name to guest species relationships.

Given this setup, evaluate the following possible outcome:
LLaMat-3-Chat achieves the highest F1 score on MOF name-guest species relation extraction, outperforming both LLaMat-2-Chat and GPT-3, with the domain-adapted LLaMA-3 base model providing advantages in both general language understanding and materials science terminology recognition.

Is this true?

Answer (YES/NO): NO